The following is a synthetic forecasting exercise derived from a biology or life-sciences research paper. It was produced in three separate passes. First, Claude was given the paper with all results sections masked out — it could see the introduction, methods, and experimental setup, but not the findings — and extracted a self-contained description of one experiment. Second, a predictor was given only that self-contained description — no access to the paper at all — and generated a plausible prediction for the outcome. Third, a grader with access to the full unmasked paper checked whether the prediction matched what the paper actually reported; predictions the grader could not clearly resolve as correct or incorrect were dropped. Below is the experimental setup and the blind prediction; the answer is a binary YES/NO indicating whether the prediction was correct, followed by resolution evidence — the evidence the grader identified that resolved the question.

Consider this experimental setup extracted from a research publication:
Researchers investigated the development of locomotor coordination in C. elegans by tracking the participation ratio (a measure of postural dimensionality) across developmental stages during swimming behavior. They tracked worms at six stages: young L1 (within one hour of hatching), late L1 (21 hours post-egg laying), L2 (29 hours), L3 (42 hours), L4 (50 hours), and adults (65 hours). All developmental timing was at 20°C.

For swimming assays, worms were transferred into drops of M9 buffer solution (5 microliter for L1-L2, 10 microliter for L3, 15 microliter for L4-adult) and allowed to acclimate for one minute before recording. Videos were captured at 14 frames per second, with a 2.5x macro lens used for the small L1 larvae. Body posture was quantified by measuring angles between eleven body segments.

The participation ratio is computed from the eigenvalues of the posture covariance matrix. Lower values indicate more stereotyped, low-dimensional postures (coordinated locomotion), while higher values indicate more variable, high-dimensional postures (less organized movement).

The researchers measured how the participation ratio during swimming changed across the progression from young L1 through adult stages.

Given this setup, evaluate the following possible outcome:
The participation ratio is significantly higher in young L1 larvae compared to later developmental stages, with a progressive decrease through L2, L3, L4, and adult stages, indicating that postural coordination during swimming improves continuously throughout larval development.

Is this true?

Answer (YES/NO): NO